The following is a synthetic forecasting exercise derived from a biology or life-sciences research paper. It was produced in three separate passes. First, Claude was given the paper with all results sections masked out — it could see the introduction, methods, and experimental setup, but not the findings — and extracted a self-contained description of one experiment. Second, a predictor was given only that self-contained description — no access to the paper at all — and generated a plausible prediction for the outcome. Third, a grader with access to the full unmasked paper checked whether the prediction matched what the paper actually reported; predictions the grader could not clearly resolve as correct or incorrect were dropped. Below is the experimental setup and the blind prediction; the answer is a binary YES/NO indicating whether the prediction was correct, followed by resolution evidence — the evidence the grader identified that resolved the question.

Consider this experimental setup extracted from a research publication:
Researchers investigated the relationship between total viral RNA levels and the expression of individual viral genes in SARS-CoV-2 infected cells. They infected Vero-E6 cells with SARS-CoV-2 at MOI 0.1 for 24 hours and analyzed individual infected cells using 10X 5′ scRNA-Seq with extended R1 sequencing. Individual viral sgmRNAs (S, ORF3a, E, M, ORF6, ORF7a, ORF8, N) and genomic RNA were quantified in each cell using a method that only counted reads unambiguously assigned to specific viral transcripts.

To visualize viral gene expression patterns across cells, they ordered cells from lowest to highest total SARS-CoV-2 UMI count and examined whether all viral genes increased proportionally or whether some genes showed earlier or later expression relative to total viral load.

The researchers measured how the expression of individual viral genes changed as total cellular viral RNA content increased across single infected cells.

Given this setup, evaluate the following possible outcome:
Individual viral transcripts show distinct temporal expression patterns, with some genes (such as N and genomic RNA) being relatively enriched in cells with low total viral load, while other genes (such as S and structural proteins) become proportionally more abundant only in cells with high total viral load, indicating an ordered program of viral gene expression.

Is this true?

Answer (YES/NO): NO